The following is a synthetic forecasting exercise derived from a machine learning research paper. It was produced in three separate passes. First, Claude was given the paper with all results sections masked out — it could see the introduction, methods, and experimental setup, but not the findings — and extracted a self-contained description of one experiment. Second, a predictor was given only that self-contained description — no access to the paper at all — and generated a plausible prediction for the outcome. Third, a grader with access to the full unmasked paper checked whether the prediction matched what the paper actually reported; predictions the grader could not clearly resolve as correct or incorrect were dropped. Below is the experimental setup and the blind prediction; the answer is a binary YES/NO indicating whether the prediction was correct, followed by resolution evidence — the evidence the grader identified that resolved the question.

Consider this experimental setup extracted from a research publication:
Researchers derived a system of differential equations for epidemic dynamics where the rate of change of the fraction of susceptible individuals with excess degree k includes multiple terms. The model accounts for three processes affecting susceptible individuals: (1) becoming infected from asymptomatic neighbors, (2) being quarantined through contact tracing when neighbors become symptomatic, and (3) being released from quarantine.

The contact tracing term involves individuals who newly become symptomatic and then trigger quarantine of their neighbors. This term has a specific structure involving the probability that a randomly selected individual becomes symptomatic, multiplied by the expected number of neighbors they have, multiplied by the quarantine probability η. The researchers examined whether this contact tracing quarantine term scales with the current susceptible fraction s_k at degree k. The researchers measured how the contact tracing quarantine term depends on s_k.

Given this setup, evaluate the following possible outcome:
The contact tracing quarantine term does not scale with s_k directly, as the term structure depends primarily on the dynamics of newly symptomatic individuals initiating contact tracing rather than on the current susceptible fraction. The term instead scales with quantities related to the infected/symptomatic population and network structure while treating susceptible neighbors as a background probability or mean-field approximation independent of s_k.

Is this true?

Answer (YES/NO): NO